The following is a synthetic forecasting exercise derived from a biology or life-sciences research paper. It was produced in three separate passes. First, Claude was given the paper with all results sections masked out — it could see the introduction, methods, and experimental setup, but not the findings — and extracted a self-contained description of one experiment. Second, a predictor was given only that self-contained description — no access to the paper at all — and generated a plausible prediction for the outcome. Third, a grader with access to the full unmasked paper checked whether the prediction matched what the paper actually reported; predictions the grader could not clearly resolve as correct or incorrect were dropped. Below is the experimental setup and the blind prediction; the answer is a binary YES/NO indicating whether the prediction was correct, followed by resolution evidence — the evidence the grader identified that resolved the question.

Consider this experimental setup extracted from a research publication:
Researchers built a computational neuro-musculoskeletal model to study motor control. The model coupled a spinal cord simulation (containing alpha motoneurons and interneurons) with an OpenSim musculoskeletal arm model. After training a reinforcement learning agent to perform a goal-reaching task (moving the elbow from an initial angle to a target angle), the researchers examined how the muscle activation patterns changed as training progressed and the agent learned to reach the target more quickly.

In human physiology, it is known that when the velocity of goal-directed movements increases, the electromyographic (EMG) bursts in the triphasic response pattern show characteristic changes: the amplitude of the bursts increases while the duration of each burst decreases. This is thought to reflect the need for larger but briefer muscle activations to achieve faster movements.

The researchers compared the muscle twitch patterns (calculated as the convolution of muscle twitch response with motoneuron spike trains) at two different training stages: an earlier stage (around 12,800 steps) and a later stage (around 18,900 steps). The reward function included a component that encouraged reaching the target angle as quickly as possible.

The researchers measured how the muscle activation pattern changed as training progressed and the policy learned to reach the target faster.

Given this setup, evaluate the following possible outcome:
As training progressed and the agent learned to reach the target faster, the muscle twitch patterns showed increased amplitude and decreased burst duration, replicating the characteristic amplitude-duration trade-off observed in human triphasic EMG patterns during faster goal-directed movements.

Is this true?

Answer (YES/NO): YES